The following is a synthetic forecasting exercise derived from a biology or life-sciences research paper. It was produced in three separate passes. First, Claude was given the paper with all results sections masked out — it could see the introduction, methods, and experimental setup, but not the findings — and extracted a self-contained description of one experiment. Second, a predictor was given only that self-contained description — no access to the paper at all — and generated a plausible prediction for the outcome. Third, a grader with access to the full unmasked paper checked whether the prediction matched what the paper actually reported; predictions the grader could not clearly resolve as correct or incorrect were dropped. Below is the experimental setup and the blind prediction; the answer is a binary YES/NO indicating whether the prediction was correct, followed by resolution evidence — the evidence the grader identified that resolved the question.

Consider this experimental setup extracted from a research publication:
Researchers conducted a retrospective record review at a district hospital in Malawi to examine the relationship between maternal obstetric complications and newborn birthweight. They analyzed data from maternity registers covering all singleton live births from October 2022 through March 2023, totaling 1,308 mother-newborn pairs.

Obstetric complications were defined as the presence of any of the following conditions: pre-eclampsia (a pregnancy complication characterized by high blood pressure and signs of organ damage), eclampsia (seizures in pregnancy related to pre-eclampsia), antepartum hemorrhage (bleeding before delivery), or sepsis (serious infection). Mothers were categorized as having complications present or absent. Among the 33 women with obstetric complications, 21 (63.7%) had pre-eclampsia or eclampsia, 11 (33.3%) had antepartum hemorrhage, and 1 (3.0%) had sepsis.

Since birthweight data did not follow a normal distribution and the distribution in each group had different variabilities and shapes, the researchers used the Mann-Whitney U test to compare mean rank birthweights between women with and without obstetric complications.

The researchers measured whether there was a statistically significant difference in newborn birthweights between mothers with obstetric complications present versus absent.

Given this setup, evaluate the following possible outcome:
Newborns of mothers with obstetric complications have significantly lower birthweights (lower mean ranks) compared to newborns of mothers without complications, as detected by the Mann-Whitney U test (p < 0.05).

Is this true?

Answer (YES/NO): YES